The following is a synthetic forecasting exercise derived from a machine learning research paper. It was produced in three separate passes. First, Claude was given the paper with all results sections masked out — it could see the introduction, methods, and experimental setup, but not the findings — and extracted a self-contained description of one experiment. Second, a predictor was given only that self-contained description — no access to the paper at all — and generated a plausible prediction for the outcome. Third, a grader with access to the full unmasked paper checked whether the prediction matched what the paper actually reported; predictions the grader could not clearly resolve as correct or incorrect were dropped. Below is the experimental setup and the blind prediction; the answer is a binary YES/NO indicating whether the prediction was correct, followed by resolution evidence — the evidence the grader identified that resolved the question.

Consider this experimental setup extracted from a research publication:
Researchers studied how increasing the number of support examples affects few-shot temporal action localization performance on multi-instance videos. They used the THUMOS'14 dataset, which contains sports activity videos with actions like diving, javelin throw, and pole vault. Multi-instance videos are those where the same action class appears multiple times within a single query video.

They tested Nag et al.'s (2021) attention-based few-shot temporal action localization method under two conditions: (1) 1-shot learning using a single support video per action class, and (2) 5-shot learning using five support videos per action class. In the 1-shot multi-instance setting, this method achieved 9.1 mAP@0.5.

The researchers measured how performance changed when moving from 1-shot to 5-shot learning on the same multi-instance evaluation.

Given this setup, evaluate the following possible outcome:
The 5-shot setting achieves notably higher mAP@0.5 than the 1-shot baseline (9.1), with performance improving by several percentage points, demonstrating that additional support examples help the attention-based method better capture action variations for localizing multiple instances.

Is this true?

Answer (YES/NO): YES